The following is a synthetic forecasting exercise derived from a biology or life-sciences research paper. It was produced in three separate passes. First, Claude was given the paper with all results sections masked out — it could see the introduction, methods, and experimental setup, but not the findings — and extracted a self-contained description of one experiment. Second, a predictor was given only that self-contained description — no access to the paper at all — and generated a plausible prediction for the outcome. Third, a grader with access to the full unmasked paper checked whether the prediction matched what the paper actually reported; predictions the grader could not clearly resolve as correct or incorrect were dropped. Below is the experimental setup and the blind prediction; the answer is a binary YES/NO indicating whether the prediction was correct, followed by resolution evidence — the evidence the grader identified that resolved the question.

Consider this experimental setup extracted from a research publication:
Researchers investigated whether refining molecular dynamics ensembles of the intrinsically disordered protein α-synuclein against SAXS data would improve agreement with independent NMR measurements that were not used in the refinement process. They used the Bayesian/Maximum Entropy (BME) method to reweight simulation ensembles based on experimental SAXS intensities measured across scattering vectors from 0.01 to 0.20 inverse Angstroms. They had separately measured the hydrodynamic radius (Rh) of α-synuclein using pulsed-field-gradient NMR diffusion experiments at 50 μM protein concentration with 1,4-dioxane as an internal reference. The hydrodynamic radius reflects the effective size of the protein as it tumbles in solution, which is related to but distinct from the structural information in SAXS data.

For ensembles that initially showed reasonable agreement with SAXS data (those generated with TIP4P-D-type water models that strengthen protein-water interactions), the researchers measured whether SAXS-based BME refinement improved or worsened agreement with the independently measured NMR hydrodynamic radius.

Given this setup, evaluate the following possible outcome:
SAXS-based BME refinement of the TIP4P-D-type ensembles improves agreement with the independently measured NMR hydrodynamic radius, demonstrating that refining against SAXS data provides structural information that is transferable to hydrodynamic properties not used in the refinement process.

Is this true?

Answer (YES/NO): NO